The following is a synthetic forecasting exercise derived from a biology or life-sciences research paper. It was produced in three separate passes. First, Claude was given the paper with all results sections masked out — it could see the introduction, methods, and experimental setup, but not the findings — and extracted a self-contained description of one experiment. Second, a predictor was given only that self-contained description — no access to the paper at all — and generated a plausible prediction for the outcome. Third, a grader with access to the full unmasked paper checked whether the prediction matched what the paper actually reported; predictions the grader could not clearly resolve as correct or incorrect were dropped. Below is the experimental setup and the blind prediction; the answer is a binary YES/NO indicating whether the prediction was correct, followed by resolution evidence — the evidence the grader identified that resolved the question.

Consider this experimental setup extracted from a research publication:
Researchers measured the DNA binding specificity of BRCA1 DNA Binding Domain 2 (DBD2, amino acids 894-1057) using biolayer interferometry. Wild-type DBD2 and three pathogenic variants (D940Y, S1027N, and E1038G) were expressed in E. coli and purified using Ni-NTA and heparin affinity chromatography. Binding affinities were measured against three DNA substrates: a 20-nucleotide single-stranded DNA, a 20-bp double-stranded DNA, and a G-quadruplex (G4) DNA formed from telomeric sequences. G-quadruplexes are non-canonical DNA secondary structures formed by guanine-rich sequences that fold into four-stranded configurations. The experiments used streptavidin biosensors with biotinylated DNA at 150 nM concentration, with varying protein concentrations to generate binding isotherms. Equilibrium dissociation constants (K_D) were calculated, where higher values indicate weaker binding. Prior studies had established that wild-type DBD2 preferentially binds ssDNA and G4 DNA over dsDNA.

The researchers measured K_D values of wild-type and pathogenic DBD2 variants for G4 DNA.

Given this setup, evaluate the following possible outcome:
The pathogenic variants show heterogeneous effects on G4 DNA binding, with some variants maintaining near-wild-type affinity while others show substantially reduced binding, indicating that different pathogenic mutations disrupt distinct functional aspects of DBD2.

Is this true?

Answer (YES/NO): NO